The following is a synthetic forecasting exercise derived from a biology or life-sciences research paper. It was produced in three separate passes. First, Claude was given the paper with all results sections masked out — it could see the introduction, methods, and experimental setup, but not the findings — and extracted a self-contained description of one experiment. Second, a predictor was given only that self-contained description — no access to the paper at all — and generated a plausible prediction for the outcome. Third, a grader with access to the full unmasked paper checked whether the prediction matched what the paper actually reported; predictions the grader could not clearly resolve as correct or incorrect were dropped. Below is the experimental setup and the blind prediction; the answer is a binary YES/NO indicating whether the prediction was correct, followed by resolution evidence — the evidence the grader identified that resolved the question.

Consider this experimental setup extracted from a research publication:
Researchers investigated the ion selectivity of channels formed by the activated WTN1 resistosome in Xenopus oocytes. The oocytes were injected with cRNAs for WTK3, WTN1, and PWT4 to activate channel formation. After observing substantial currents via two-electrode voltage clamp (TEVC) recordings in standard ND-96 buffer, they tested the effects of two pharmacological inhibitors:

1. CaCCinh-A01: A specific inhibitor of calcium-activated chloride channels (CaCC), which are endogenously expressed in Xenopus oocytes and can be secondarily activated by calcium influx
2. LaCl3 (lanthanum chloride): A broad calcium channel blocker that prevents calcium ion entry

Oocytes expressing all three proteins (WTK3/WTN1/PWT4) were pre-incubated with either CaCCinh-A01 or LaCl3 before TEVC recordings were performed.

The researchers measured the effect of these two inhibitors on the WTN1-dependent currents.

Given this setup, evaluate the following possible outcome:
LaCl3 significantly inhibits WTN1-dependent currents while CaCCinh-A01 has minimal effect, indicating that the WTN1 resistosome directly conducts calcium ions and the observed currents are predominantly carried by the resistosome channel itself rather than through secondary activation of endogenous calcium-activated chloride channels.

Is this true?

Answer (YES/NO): NO